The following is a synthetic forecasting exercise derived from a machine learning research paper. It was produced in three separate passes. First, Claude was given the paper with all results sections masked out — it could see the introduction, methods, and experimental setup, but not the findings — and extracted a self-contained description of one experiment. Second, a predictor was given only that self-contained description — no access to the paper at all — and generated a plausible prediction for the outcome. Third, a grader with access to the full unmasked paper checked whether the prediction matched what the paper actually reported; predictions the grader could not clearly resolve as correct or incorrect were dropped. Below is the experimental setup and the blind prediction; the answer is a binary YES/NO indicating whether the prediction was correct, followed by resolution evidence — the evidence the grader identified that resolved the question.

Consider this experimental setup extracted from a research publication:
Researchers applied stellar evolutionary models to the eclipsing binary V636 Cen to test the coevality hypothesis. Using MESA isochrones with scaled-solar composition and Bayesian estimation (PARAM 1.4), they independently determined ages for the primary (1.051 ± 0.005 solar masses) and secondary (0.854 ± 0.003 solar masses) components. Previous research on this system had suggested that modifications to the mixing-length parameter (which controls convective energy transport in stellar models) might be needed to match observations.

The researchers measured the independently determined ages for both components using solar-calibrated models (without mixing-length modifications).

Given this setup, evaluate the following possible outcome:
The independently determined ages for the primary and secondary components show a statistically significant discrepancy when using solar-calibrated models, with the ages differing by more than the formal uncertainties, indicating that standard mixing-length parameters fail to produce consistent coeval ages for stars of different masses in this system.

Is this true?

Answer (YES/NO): YES